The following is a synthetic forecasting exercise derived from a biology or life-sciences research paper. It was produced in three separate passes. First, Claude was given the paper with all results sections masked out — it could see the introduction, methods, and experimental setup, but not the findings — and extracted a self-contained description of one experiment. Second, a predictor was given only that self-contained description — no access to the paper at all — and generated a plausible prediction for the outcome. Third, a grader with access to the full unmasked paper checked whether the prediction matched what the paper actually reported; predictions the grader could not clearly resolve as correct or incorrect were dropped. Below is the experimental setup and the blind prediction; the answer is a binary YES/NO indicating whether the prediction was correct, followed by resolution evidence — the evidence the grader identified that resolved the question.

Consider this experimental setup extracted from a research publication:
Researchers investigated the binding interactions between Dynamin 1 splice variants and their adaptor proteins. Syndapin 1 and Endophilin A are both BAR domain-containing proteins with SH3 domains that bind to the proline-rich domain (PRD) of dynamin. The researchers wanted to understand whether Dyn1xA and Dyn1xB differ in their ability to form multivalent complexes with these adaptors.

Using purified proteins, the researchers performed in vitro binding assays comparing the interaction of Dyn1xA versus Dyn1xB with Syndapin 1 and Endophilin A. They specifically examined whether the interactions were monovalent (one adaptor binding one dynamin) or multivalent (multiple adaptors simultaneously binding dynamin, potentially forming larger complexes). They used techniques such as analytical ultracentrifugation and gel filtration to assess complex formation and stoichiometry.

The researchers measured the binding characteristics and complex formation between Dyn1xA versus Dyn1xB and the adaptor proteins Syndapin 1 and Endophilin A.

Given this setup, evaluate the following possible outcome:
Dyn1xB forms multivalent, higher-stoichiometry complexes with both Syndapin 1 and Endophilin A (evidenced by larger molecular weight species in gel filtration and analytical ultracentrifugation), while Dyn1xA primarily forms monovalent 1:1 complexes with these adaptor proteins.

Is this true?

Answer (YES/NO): NO